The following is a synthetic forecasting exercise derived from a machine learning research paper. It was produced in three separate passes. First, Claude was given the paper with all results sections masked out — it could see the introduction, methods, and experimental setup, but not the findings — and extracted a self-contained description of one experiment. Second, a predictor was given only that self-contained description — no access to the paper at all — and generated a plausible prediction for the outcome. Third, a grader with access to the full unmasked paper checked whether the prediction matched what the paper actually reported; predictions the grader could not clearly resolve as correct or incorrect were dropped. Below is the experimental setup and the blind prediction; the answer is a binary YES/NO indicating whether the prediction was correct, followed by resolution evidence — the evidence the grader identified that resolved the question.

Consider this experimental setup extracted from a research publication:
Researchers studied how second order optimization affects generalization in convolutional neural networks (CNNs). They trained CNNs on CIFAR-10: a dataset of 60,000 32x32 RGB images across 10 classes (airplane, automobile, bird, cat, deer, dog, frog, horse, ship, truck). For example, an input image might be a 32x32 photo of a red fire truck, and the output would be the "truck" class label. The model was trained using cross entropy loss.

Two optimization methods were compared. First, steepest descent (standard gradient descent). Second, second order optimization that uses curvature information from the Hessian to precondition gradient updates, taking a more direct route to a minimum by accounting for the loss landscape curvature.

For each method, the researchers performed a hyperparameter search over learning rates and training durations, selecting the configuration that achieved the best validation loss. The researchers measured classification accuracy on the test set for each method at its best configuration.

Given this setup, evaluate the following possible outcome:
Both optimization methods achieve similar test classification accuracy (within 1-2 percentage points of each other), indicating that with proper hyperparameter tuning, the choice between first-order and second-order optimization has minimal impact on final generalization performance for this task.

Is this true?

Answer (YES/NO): NO